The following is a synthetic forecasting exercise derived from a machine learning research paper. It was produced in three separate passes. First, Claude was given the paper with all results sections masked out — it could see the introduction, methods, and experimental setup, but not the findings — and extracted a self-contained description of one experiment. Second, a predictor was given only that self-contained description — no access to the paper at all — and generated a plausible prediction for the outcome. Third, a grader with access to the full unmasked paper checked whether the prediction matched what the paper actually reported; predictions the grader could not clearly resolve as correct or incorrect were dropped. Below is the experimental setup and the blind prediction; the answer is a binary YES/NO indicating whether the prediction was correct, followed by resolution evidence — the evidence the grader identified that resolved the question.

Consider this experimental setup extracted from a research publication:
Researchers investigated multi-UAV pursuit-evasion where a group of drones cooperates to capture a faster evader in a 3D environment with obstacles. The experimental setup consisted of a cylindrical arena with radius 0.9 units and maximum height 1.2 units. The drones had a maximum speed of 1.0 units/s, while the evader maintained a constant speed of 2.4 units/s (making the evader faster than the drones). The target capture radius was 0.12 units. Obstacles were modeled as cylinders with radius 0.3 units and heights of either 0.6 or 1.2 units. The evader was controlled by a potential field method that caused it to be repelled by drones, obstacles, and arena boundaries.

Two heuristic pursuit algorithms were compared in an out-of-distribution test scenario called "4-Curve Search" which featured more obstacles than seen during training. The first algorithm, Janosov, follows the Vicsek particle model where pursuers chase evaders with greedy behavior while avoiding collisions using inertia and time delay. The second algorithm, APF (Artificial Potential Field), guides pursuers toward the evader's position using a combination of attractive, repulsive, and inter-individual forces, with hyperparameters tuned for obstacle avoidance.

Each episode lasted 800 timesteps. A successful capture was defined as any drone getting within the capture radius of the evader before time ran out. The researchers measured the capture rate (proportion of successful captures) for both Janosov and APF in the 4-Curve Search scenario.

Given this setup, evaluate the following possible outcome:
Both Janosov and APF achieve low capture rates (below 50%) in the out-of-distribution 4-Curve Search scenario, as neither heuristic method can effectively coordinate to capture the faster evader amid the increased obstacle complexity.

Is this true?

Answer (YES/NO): NO